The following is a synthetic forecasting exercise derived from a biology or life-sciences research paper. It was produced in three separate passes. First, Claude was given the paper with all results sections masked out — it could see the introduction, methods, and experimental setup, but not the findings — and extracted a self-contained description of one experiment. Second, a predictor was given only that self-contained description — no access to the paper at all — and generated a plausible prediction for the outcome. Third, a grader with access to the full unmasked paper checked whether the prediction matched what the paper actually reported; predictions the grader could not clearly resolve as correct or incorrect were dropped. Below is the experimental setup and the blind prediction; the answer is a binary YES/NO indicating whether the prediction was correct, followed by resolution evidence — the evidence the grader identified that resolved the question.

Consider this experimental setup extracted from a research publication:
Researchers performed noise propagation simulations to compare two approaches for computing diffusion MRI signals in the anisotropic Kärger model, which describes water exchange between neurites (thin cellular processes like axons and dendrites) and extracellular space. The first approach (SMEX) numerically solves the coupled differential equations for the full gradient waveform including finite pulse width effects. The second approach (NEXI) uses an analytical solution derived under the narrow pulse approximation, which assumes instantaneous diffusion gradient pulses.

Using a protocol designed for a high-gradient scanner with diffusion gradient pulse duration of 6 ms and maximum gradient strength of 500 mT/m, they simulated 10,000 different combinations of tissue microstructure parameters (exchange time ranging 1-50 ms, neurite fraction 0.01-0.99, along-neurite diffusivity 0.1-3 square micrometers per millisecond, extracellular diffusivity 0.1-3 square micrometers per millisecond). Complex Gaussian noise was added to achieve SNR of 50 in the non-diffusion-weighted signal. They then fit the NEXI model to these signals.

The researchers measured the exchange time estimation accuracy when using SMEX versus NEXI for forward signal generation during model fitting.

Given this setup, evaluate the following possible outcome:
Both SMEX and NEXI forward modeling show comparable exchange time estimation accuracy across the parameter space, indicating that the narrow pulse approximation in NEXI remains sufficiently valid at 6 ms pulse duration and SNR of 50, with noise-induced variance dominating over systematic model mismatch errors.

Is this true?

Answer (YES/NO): YES